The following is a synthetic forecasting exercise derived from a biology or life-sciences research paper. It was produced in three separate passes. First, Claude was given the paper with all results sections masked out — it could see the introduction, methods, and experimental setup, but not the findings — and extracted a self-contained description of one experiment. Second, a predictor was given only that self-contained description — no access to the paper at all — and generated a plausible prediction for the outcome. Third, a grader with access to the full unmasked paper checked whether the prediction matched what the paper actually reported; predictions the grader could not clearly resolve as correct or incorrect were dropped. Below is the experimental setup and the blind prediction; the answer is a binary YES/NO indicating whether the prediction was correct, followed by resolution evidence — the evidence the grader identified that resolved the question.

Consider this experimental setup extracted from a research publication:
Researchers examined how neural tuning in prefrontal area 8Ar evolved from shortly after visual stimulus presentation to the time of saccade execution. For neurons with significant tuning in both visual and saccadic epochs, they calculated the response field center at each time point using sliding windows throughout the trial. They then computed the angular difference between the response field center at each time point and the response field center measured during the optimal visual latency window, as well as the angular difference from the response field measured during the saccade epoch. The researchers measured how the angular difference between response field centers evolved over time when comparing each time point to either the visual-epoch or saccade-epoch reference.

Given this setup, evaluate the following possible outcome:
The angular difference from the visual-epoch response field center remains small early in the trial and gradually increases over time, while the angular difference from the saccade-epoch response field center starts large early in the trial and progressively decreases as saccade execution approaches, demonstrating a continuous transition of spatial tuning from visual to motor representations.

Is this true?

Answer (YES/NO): YES